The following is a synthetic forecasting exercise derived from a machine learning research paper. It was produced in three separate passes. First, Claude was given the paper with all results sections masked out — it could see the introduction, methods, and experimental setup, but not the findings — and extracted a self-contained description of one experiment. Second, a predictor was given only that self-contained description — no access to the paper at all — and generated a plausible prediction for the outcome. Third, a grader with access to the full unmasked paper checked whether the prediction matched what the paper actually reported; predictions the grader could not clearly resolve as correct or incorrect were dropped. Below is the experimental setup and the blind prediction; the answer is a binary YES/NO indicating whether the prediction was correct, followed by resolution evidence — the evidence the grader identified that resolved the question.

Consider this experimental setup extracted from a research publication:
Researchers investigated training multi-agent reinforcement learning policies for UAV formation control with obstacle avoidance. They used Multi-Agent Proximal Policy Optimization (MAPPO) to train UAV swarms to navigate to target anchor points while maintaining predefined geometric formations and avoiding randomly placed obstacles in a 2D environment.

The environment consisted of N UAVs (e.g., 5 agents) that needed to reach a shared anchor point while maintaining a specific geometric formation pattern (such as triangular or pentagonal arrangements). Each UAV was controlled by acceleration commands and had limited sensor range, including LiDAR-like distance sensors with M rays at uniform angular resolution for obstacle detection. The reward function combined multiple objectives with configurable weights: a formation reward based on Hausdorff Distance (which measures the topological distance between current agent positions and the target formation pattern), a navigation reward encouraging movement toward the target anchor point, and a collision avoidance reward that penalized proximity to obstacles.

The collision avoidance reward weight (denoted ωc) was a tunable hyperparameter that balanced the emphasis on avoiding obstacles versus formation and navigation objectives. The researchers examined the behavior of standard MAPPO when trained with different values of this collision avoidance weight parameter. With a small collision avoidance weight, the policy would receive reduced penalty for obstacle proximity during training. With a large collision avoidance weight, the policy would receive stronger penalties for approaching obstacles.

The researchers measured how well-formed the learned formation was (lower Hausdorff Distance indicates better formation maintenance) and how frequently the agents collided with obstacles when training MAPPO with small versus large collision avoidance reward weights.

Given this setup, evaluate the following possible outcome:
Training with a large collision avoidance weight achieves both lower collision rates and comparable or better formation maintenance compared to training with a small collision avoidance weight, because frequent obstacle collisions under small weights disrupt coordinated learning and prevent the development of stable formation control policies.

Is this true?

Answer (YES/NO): NO